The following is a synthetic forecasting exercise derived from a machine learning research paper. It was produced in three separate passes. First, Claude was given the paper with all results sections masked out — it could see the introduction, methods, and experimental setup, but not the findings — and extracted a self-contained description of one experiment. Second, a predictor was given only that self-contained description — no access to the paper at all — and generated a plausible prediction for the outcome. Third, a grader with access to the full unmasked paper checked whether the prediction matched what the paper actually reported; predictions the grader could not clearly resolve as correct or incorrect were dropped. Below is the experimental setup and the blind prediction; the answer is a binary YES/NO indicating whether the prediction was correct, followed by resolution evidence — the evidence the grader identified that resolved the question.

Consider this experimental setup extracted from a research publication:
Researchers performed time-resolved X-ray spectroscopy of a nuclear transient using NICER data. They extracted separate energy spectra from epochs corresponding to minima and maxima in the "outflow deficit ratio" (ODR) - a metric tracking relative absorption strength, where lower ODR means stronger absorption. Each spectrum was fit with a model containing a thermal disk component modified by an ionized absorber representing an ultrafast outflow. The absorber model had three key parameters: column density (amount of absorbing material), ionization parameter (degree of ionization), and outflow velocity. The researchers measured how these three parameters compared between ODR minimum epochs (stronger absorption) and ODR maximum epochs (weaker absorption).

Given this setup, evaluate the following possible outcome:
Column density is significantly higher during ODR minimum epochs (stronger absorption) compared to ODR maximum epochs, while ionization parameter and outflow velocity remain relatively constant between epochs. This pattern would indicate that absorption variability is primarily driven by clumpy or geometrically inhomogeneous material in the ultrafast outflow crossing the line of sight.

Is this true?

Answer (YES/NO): NO